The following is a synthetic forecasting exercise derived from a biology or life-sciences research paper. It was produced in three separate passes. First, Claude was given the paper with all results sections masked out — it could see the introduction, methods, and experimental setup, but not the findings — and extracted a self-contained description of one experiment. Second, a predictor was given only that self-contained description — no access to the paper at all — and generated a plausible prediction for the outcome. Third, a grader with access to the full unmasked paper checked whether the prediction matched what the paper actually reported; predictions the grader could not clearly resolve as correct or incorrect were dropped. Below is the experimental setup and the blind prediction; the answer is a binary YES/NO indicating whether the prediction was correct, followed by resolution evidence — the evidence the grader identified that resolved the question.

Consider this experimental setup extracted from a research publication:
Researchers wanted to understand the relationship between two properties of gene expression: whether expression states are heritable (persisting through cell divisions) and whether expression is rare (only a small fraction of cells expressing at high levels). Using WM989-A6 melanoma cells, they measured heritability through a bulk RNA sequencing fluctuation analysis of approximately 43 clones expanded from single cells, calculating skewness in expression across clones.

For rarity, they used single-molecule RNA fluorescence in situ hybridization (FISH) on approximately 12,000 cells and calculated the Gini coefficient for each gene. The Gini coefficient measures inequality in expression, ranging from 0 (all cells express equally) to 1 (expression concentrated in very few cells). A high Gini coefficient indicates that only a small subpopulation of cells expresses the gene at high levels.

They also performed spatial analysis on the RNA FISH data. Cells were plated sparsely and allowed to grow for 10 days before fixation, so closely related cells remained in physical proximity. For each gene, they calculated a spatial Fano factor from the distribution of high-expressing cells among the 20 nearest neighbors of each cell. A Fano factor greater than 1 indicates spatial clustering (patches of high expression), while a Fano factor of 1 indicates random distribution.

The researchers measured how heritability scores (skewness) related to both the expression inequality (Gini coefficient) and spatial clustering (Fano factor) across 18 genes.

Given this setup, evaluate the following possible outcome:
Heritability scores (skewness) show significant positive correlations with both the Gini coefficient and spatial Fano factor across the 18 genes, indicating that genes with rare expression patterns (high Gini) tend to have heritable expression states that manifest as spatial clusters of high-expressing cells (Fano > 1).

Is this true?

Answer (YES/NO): YES